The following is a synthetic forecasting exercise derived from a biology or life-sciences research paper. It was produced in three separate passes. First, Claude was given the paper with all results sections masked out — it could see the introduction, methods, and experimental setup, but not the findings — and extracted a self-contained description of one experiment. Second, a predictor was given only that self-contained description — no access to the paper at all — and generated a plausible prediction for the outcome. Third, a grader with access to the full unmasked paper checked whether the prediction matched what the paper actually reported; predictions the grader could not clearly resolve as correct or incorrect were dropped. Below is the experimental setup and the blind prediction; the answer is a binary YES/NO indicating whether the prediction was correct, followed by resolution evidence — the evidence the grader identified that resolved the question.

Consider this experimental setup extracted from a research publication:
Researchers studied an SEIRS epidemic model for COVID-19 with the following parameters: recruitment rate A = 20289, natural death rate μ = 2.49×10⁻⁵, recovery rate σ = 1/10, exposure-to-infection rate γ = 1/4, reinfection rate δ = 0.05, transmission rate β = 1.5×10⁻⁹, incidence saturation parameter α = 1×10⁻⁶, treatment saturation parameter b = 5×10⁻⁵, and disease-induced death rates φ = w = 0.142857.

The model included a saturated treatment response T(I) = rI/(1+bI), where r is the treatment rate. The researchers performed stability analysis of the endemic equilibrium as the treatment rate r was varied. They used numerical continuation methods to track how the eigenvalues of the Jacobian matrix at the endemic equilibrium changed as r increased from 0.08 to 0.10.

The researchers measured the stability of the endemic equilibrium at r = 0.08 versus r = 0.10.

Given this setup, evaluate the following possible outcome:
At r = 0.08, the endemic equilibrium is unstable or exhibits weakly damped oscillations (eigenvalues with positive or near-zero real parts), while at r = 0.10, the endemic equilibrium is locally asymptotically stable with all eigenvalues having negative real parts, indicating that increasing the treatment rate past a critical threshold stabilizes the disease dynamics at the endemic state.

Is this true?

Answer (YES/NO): NO